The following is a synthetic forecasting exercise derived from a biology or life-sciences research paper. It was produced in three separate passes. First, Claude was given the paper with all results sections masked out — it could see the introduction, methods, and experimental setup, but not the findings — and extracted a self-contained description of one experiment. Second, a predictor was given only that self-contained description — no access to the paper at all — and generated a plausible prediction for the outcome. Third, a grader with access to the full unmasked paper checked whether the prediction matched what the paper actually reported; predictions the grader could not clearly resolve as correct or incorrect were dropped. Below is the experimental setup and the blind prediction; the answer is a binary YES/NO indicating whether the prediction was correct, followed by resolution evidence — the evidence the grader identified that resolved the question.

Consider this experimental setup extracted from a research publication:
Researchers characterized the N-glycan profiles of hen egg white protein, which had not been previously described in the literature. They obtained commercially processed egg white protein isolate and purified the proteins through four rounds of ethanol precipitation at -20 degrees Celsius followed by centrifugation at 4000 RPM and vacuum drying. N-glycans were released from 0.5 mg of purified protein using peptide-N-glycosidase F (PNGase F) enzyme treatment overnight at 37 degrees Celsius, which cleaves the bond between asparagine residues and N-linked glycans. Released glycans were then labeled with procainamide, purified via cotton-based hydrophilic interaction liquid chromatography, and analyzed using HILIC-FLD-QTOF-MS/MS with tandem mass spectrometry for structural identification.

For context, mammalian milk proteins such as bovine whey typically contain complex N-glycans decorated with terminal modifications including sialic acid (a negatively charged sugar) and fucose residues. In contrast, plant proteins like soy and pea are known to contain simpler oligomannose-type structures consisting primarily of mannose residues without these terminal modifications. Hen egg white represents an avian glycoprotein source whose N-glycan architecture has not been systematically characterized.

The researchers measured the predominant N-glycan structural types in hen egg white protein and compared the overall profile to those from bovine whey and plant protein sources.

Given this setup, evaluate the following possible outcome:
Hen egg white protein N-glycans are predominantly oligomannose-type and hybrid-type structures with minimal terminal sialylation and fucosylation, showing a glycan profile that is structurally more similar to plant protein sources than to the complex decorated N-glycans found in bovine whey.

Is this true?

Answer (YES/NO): NO